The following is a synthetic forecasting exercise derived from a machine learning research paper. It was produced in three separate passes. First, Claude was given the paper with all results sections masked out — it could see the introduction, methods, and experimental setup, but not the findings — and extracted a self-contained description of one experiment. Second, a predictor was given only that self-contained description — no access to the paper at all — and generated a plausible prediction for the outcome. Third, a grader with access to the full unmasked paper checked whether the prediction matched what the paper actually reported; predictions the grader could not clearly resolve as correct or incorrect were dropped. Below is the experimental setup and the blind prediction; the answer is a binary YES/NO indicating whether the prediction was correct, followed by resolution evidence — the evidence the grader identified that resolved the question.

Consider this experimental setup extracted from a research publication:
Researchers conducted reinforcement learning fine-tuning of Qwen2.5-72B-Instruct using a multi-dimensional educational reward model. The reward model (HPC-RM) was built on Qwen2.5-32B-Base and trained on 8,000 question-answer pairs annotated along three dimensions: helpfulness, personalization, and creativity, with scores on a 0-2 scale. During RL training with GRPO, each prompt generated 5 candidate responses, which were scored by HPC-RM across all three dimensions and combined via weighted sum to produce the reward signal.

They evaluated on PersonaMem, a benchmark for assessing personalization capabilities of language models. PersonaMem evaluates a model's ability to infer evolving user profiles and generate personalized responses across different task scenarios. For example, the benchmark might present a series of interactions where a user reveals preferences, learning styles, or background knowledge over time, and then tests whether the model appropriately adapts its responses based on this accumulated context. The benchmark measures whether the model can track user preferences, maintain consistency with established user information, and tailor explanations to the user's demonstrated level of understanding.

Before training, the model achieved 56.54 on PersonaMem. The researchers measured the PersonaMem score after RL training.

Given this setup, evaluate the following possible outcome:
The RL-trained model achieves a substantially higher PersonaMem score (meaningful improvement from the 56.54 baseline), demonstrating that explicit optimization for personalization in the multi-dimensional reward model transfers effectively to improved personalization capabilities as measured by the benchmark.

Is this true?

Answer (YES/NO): NO